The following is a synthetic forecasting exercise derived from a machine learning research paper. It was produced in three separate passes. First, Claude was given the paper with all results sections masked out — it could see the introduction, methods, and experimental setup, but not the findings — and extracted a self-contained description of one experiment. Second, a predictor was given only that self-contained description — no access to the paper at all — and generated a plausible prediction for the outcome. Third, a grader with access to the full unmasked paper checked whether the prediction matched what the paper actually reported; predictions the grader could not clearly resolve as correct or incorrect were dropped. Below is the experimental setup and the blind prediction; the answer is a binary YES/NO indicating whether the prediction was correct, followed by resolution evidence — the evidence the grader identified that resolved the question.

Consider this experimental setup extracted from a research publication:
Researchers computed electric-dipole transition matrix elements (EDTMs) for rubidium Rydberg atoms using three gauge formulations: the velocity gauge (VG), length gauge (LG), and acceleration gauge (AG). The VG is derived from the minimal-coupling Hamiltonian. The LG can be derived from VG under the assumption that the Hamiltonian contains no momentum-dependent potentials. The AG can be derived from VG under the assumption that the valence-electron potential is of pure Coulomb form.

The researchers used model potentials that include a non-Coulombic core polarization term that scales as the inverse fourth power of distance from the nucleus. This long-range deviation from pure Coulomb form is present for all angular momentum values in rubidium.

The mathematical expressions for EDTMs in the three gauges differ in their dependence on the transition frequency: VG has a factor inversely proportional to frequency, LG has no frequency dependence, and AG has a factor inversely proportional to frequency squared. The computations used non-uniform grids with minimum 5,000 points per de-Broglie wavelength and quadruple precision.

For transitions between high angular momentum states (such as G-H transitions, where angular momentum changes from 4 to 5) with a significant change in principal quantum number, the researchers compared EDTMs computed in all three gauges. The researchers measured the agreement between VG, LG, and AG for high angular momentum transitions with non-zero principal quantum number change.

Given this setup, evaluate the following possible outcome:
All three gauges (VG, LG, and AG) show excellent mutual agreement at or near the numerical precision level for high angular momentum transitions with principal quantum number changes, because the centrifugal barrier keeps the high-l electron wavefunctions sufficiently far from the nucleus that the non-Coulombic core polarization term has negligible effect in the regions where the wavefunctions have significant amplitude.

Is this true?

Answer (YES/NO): NO